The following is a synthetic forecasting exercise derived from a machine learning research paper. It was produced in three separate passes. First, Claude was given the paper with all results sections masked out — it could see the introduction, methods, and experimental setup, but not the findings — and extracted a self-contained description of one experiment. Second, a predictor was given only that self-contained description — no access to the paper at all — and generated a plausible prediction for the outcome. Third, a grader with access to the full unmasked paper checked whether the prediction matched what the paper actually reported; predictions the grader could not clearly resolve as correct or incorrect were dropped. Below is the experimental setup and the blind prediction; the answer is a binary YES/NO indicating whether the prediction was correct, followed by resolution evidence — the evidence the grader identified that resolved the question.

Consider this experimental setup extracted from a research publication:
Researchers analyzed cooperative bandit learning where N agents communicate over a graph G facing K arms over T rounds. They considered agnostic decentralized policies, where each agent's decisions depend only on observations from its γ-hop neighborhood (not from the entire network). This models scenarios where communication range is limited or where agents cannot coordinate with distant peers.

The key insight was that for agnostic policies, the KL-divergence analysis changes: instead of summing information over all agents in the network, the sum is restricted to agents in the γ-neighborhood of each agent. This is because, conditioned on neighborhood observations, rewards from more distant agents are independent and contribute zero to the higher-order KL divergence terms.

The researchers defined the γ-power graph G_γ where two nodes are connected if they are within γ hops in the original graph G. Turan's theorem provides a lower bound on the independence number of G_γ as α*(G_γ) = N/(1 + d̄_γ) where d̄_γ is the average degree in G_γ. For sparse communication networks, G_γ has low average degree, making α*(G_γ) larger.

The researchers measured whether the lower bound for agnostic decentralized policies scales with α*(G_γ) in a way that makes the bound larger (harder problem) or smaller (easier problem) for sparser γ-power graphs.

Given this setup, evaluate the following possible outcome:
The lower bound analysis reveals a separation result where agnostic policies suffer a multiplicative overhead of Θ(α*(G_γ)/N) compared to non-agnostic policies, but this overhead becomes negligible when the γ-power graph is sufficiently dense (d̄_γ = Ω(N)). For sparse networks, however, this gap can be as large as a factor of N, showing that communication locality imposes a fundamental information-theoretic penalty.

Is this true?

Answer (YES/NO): NO